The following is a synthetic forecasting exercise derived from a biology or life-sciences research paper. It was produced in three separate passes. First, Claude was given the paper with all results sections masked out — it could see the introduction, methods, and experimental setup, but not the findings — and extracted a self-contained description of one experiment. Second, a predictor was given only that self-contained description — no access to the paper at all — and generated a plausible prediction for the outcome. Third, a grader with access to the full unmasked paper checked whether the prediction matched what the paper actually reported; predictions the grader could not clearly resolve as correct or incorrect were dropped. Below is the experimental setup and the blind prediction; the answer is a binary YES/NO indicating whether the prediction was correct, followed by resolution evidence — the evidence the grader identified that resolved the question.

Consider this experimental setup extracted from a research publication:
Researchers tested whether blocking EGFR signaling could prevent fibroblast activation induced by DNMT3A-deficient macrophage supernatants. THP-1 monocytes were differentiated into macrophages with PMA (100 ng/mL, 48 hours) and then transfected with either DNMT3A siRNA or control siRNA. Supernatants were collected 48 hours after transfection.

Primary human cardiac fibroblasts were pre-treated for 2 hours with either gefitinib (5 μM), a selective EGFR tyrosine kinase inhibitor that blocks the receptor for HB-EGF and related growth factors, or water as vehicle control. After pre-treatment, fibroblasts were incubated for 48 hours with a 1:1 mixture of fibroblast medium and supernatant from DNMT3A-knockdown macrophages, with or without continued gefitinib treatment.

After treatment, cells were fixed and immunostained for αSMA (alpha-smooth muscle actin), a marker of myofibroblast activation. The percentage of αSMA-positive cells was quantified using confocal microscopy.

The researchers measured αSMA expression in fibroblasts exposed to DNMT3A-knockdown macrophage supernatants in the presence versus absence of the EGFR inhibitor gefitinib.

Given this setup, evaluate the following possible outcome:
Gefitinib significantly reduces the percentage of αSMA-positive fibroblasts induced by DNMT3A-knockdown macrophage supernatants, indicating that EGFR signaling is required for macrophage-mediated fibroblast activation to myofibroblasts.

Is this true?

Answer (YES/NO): YES